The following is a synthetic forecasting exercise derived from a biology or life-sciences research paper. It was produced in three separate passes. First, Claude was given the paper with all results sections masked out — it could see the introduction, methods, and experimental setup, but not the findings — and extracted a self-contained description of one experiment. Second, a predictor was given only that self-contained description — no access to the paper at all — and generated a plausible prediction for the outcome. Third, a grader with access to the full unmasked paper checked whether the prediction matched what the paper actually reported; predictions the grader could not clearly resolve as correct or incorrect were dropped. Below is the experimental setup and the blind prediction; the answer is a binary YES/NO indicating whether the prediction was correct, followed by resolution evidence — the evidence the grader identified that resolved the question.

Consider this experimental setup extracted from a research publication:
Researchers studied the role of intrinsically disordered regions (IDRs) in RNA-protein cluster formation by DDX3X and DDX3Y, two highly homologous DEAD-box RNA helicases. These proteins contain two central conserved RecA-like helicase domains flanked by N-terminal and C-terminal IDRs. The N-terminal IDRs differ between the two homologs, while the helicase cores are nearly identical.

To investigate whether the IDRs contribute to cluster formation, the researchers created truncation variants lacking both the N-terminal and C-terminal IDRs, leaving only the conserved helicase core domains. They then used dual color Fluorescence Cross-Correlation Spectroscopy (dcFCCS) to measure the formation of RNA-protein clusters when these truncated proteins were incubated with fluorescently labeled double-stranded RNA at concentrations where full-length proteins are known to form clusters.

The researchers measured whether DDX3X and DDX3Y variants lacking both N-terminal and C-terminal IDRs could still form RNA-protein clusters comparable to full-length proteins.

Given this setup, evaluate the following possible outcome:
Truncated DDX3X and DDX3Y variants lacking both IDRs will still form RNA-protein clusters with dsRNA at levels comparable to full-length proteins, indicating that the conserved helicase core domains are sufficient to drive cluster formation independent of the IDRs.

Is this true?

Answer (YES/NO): NO